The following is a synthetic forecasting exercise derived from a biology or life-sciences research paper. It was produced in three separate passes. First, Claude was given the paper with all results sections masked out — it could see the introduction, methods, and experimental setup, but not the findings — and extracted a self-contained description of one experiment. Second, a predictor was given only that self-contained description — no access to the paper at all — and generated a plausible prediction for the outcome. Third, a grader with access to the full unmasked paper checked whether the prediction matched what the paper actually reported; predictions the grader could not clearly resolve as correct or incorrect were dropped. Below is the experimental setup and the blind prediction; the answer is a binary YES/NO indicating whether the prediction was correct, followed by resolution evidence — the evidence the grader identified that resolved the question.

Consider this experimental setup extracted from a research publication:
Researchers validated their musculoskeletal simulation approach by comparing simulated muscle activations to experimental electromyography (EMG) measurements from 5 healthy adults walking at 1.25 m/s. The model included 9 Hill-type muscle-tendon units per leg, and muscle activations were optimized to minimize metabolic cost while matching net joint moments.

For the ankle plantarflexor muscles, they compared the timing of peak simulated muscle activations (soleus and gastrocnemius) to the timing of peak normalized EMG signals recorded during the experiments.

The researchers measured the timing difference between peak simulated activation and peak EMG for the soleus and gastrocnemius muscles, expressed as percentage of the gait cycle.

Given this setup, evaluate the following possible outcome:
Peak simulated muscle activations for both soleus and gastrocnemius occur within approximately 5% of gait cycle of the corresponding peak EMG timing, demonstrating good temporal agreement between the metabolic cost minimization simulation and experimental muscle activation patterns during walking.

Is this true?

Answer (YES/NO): NO